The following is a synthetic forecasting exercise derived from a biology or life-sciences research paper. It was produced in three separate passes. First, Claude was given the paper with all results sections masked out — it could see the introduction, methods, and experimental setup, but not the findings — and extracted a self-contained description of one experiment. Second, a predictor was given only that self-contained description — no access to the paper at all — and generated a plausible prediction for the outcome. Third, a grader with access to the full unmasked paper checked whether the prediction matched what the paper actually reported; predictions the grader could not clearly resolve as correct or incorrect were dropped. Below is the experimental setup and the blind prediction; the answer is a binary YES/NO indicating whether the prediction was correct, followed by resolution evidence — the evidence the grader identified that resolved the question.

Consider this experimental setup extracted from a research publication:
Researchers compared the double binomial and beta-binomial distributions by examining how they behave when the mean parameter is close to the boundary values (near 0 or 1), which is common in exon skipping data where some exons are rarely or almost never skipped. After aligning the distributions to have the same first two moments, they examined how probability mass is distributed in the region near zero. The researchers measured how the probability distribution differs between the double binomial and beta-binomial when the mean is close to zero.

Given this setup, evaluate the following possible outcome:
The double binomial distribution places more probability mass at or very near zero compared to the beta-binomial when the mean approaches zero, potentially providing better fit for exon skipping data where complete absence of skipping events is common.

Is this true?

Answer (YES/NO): NO